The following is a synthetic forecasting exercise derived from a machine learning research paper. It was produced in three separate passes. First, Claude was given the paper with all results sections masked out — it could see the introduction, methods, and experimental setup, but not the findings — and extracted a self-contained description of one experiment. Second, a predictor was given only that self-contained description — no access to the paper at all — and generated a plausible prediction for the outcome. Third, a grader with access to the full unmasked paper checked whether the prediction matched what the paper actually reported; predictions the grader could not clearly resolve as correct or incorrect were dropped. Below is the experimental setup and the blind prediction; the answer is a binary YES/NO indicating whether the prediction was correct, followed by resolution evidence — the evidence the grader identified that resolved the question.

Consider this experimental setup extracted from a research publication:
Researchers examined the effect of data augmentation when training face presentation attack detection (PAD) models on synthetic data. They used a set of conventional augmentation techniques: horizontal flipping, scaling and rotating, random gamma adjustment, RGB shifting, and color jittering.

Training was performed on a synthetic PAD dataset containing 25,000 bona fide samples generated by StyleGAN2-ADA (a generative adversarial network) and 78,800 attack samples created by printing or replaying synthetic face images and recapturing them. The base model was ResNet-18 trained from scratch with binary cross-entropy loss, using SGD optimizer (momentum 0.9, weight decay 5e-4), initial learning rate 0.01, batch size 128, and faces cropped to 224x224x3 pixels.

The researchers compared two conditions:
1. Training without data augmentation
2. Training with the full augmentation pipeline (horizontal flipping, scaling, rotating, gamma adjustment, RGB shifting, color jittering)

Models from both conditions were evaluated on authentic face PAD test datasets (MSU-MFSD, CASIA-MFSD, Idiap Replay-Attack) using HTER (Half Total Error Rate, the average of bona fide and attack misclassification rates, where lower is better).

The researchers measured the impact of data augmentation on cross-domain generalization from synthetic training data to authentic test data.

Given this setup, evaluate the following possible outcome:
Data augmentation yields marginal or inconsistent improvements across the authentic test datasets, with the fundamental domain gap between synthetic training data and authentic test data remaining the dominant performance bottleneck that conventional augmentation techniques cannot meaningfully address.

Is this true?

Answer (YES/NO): NO